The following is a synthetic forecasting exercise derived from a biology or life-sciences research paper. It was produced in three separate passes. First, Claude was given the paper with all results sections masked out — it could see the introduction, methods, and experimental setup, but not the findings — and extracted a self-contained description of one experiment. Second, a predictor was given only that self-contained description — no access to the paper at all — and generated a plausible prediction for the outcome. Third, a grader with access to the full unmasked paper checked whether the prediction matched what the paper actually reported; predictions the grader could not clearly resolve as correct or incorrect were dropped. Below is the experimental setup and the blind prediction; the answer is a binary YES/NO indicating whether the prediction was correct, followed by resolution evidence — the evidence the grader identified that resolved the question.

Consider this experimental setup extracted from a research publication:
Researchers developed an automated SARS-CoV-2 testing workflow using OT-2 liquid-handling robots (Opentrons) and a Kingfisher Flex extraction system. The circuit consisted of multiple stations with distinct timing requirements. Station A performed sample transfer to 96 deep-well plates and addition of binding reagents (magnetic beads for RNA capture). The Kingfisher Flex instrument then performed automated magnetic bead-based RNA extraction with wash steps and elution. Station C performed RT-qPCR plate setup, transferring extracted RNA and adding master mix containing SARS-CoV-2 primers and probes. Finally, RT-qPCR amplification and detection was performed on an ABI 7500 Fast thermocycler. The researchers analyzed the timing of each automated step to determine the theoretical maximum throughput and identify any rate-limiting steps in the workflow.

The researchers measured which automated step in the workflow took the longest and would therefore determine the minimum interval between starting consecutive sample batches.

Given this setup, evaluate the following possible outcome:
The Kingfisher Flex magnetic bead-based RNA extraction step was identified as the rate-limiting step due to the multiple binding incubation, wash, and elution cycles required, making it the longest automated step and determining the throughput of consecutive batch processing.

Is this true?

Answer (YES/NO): NO